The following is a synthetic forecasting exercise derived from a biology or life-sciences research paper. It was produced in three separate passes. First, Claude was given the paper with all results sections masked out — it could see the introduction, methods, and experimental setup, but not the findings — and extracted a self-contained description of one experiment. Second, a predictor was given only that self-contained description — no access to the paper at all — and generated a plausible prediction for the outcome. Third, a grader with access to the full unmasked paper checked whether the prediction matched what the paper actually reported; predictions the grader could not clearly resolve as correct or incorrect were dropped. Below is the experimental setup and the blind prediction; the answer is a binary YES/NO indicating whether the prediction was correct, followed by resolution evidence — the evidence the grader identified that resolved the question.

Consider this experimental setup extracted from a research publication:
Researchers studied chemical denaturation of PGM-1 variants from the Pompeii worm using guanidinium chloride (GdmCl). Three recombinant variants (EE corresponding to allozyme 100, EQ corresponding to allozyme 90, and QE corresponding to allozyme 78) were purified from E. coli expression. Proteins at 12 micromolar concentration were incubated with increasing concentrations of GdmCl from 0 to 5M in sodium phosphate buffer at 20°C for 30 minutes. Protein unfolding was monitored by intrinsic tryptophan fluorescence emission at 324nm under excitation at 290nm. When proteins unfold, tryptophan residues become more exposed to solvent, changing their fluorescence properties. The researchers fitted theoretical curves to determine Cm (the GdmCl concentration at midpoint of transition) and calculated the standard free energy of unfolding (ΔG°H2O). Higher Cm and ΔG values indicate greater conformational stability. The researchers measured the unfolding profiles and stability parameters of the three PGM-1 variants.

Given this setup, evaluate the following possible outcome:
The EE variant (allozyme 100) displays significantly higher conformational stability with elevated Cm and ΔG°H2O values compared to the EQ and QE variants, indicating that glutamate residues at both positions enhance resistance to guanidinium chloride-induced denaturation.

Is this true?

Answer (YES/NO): NO